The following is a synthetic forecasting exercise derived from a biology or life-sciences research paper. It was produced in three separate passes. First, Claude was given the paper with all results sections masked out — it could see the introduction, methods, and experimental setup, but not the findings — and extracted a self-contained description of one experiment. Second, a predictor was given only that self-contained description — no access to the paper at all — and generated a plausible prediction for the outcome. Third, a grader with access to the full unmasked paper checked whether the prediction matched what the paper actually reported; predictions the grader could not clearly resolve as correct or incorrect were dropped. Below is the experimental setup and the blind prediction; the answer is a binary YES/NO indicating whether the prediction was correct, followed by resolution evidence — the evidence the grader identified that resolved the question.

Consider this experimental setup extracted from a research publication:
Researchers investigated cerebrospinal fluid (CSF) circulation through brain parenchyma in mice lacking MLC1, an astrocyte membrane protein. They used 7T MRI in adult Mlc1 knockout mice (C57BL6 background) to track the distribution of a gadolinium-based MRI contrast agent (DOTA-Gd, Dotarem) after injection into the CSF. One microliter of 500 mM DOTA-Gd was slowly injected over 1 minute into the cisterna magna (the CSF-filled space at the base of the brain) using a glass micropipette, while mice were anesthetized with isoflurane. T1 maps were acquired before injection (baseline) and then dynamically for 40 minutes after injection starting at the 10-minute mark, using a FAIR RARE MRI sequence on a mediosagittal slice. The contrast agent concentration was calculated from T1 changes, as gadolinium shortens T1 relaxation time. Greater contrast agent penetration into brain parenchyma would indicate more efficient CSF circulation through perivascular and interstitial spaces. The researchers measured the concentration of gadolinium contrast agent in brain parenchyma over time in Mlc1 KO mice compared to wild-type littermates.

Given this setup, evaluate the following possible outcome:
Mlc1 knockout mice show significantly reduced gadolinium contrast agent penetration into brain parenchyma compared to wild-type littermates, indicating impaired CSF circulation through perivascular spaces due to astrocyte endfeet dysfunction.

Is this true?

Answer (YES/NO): YES